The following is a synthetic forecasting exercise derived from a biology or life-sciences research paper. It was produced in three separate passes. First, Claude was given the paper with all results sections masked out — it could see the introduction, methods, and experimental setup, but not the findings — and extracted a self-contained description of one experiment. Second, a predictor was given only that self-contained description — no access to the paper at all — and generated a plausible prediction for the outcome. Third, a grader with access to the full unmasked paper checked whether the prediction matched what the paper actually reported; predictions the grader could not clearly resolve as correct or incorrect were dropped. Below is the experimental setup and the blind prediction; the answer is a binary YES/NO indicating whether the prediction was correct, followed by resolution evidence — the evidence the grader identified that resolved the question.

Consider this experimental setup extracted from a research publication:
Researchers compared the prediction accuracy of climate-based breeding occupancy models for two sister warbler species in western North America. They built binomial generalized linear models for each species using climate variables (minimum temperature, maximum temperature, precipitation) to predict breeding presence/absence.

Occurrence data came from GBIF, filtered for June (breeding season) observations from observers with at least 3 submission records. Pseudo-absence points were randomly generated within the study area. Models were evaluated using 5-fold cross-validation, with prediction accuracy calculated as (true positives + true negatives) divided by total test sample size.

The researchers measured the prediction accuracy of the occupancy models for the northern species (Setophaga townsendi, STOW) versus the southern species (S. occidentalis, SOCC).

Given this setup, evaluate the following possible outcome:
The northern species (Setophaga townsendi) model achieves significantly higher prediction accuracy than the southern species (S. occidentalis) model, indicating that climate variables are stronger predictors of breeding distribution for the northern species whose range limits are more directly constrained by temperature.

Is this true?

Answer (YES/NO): YES